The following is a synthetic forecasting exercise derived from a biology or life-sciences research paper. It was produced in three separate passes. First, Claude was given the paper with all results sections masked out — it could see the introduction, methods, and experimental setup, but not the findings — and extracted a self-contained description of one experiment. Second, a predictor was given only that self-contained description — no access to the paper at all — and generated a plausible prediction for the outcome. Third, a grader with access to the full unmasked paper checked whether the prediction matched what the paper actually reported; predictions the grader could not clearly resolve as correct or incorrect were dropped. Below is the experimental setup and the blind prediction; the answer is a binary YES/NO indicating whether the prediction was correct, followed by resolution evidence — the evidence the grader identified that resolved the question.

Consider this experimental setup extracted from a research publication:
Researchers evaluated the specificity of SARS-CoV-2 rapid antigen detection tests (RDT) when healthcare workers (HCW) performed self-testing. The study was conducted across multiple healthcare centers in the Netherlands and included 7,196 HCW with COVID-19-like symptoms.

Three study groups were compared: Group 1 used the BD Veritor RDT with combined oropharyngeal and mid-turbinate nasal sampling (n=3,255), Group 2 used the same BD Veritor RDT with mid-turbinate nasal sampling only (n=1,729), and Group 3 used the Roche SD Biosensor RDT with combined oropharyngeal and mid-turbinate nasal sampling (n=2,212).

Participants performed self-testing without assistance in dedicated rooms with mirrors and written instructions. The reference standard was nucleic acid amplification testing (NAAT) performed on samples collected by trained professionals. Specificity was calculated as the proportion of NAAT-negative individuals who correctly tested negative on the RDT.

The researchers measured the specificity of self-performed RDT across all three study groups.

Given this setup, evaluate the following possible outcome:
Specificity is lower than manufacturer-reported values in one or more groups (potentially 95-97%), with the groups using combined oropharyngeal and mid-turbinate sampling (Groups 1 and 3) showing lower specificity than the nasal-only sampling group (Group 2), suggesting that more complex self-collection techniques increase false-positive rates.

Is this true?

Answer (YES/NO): NO